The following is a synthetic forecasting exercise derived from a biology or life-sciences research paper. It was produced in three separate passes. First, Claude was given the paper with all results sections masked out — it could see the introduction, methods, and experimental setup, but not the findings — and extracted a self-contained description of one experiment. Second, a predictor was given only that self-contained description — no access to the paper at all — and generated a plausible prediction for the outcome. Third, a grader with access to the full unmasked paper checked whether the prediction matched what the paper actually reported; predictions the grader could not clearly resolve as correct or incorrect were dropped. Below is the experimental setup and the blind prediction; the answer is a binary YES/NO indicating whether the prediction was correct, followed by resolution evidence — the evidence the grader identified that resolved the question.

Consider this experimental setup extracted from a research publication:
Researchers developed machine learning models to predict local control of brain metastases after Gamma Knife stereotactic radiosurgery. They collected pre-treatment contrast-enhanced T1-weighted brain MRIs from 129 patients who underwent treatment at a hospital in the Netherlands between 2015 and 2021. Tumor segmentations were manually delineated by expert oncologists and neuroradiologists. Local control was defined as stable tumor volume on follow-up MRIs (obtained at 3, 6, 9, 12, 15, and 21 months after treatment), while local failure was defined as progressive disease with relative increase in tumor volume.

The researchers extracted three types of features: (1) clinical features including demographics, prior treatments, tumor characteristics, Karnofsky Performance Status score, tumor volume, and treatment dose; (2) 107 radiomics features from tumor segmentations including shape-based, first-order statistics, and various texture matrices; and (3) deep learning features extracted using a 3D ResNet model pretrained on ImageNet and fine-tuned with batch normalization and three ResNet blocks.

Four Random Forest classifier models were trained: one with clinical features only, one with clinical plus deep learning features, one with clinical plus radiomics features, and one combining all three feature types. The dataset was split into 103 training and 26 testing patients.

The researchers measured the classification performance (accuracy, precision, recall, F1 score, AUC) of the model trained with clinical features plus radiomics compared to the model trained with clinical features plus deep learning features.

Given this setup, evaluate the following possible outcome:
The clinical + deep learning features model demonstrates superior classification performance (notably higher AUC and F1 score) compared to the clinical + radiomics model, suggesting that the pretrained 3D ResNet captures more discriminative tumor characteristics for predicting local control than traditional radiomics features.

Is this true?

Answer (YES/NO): NO